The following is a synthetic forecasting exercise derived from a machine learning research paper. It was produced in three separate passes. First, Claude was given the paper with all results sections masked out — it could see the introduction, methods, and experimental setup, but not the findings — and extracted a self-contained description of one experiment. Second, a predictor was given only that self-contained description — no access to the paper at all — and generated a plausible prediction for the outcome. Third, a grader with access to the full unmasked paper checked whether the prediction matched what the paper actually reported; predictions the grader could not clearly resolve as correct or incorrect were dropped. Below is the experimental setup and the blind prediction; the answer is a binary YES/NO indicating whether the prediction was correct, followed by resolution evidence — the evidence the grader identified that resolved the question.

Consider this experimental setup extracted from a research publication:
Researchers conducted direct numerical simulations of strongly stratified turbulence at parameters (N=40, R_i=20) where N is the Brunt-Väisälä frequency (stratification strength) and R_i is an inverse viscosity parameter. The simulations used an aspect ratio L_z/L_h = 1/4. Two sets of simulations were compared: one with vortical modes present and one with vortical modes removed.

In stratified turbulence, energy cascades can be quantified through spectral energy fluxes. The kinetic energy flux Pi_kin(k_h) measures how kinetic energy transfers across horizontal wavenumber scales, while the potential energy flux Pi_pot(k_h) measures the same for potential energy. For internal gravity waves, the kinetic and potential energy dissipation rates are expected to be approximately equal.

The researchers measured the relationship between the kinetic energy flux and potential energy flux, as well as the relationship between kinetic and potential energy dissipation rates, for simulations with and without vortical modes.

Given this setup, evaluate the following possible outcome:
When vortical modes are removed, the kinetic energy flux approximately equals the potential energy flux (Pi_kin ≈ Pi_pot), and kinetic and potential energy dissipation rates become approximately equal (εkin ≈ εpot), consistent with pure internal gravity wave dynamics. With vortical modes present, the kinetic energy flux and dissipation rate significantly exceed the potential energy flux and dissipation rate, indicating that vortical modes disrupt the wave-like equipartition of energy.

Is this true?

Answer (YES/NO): NO